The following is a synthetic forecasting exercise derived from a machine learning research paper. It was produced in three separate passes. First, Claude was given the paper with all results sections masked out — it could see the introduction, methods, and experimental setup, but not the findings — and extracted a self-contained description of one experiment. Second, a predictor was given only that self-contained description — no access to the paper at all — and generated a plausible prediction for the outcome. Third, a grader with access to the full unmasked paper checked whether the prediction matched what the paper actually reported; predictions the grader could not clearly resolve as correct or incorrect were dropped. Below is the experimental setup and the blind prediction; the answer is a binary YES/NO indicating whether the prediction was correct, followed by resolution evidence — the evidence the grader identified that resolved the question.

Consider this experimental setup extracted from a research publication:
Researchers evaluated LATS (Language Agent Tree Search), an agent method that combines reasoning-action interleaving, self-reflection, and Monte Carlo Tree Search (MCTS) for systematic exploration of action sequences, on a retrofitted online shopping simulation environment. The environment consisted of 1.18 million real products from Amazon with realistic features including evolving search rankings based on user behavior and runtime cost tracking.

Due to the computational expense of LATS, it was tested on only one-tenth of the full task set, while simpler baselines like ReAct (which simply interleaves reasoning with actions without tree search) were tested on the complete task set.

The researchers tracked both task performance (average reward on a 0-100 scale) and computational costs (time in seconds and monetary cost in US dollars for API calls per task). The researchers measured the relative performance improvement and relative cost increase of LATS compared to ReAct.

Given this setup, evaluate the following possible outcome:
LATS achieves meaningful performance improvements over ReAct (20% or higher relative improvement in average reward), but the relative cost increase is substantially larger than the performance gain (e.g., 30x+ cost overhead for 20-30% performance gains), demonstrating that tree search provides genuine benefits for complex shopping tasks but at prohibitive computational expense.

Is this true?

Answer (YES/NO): NO